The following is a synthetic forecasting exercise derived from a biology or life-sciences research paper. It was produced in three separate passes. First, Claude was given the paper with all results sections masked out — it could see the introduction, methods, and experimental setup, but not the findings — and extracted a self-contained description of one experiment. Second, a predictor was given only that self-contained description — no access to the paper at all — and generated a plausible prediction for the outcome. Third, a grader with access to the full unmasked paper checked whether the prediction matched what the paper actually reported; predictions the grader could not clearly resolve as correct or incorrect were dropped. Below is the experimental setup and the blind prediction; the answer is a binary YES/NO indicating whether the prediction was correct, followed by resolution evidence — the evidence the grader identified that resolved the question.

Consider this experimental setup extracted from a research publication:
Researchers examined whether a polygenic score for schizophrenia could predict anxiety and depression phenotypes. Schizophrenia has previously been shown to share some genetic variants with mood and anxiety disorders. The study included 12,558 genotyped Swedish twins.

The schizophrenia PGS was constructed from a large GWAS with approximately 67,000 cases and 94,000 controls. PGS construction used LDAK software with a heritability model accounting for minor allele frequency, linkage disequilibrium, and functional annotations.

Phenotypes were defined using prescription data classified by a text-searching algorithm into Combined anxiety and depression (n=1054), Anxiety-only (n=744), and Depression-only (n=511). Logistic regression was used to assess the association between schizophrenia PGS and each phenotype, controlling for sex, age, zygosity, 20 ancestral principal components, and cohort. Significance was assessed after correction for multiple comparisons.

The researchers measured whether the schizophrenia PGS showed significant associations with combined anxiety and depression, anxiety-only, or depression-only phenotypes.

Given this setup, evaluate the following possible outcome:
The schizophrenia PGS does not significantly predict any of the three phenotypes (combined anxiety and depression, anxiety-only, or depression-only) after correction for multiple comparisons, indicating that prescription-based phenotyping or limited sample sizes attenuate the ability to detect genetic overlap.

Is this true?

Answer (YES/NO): NO